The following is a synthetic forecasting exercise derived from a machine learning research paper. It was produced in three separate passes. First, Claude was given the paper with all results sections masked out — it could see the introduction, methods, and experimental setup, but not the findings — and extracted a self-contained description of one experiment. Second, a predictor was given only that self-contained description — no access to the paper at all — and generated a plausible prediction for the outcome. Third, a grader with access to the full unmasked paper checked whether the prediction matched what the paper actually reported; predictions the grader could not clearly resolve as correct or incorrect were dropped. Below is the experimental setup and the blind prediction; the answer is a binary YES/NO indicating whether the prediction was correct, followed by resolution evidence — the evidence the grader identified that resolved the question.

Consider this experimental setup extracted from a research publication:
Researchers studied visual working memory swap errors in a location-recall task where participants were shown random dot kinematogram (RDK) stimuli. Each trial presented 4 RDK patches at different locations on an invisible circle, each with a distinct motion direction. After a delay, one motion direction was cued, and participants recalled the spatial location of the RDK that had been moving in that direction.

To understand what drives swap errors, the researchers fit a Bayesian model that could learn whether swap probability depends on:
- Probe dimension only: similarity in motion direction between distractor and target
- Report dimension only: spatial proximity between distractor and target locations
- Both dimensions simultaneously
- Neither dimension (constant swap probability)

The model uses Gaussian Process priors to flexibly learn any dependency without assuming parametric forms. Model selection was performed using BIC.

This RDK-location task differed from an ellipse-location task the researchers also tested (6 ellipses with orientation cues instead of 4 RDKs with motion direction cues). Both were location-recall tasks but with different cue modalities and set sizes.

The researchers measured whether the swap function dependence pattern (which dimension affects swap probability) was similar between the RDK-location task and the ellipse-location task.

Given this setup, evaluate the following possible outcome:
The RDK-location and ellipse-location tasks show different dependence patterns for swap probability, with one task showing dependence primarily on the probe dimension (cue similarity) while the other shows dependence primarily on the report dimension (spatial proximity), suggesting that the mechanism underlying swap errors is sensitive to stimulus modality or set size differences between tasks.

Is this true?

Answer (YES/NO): NO